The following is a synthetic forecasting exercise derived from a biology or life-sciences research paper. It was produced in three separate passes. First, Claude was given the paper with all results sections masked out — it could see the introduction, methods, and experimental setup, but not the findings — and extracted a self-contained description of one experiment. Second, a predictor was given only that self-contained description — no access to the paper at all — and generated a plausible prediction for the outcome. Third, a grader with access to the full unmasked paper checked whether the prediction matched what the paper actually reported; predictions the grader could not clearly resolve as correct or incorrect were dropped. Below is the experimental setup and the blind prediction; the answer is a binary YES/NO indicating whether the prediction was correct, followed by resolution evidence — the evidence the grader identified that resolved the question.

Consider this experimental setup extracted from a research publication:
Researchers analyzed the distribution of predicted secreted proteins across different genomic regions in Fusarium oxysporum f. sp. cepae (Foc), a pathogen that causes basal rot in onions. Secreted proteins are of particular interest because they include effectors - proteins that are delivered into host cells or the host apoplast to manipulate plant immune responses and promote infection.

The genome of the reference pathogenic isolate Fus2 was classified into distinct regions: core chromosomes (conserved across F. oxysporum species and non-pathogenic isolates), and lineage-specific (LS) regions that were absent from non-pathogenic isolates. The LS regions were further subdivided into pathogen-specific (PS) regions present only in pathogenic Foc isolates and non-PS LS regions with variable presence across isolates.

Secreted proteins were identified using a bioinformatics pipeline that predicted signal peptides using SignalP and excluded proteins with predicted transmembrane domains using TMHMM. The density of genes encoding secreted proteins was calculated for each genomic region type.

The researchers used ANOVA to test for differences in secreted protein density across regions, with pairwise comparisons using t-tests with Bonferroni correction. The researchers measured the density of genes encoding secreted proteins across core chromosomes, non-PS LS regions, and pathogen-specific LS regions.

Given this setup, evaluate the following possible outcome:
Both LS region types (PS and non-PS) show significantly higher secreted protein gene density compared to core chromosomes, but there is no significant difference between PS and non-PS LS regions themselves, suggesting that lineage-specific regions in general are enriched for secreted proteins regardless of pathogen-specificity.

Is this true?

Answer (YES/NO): NO